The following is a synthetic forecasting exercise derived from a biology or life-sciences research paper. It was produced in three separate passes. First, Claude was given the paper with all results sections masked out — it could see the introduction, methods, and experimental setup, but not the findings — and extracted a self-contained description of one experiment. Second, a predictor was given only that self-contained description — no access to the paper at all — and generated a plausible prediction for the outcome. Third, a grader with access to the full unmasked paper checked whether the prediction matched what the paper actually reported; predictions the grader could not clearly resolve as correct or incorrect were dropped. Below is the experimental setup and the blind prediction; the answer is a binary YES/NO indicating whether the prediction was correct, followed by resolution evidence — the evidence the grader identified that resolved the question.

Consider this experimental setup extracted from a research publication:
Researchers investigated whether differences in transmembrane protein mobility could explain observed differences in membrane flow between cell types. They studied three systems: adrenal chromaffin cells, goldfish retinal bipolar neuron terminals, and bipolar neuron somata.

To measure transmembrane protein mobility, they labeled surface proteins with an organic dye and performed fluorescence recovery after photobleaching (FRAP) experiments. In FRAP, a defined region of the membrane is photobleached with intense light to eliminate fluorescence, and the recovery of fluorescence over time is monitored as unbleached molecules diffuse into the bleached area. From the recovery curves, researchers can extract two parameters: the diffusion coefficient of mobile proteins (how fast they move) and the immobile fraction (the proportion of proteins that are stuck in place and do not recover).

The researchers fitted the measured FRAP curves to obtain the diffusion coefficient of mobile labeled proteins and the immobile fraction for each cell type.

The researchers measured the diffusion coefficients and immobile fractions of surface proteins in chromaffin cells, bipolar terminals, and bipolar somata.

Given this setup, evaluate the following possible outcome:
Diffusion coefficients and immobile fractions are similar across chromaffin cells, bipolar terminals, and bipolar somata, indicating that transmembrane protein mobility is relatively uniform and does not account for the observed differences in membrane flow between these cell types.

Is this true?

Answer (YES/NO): NO